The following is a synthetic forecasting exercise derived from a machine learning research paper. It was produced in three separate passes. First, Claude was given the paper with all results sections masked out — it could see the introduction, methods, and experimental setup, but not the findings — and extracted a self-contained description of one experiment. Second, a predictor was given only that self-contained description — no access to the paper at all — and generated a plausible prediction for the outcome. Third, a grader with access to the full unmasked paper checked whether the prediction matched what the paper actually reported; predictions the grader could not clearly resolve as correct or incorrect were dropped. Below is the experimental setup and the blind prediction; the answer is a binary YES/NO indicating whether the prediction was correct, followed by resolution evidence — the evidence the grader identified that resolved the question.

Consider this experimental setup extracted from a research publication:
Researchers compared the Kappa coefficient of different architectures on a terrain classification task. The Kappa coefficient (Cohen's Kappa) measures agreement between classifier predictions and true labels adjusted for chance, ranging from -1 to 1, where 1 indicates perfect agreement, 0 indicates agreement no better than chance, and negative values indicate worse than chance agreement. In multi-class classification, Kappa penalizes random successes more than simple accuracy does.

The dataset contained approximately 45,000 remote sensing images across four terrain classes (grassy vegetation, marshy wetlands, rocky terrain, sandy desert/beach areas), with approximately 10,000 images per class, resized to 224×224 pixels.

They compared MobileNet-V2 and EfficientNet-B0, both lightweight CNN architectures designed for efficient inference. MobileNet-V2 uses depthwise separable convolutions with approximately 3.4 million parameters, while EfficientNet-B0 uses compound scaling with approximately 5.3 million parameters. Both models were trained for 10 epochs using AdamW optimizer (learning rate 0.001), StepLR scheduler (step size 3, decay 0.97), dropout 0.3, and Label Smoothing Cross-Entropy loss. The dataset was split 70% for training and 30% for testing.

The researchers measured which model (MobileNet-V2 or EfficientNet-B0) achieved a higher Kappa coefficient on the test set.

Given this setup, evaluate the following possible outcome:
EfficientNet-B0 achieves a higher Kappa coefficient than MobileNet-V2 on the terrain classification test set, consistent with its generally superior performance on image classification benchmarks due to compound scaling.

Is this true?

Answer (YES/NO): YES